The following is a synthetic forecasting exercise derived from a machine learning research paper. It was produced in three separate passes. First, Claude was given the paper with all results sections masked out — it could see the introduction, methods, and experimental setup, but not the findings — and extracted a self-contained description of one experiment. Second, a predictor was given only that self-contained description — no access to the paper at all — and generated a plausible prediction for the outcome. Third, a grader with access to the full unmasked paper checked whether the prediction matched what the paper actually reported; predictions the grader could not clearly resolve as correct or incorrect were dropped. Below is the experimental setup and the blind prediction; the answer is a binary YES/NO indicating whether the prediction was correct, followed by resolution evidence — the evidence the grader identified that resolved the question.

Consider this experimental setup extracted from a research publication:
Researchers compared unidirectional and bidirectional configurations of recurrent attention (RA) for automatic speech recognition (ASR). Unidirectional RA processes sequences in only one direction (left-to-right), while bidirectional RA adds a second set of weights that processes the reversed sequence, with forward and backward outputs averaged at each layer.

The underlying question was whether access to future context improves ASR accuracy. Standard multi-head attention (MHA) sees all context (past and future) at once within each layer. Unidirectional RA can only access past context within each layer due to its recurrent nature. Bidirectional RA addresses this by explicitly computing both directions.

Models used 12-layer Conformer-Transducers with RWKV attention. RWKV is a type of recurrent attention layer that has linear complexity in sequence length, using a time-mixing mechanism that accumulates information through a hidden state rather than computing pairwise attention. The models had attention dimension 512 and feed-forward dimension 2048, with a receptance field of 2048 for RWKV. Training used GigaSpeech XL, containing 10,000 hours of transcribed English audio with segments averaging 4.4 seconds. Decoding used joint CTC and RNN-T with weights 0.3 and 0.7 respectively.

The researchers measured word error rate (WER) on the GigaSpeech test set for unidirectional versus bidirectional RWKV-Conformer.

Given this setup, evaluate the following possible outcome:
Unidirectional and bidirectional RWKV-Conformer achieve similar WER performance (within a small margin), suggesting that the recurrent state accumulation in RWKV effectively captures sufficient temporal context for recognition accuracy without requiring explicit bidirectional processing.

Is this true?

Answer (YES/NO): NO